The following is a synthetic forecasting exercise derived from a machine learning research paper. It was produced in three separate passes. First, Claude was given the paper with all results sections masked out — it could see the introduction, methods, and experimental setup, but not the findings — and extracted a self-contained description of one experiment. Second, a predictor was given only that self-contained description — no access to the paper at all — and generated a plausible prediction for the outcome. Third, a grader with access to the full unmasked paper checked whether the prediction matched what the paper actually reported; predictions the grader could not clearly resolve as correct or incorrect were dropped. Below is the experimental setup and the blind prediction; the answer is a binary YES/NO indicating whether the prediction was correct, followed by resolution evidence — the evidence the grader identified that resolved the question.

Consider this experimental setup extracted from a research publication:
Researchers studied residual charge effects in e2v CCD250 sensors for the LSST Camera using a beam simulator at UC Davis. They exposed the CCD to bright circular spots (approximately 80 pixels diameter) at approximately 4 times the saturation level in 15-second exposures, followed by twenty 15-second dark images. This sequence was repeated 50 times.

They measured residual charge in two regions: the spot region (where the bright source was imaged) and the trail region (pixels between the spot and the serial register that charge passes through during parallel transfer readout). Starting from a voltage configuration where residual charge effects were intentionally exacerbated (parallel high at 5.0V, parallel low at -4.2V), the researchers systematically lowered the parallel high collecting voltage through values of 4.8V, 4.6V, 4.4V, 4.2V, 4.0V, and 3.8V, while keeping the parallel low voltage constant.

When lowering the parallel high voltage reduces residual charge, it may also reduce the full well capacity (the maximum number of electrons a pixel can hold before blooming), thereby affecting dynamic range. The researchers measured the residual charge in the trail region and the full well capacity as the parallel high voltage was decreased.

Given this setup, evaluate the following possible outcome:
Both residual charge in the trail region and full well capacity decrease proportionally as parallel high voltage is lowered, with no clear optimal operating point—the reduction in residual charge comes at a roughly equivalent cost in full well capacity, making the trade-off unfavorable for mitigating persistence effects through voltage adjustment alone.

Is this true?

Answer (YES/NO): NO